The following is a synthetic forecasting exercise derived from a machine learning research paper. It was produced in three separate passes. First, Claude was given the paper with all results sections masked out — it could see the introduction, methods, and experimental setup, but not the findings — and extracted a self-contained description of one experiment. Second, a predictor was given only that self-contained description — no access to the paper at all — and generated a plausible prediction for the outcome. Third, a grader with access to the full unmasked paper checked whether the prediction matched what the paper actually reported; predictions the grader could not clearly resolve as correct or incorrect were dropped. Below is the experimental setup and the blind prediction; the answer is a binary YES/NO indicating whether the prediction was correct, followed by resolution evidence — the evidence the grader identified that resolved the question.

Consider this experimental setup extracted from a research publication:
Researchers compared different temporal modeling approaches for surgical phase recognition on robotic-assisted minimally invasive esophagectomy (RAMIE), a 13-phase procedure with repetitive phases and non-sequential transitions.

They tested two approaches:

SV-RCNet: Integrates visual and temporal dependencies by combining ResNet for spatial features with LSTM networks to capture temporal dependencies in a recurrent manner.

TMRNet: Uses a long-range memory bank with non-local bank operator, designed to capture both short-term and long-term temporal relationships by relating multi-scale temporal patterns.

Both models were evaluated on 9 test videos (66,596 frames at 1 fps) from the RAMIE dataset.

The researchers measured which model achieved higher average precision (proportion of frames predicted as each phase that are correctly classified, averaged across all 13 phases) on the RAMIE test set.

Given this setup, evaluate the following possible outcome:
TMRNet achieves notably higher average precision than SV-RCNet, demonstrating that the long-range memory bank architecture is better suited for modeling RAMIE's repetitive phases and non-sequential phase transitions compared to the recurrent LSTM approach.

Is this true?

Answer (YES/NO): NO